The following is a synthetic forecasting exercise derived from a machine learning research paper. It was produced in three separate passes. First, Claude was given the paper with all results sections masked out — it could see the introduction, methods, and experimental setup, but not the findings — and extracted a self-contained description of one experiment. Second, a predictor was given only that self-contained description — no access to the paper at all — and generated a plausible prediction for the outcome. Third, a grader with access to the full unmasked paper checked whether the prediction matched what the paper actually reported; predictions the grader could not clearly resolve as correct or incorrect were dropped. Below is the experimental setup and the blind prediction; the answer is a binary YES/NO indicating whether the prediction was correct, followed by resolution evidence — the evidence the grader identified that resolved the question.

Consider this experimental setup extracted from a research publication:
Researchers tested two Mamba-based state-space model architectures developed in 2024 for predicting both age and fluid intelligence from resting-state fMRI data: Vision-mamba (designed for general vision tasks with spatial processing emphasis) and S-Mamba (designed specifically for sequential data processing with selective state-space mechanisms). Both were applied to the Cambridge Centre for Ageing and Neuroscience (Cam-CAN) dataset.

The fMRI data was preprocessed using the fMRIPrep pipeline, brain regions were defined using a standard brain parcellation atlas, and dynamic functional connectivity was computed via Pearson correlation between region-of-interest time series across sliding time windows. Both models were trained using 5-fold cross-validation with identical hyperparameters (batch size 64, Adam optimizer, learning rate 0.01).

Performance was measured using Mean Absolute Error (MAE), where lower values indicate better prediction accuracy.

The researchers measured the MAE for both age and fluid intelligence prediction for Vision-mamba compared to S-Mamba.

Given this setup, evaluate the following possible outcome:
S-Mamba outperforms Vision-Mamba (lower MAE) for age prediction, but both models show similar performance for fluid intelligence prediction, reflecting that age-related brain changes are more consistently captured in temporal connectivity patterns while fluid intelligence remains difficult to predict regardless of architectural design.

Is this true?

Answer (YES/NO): NO